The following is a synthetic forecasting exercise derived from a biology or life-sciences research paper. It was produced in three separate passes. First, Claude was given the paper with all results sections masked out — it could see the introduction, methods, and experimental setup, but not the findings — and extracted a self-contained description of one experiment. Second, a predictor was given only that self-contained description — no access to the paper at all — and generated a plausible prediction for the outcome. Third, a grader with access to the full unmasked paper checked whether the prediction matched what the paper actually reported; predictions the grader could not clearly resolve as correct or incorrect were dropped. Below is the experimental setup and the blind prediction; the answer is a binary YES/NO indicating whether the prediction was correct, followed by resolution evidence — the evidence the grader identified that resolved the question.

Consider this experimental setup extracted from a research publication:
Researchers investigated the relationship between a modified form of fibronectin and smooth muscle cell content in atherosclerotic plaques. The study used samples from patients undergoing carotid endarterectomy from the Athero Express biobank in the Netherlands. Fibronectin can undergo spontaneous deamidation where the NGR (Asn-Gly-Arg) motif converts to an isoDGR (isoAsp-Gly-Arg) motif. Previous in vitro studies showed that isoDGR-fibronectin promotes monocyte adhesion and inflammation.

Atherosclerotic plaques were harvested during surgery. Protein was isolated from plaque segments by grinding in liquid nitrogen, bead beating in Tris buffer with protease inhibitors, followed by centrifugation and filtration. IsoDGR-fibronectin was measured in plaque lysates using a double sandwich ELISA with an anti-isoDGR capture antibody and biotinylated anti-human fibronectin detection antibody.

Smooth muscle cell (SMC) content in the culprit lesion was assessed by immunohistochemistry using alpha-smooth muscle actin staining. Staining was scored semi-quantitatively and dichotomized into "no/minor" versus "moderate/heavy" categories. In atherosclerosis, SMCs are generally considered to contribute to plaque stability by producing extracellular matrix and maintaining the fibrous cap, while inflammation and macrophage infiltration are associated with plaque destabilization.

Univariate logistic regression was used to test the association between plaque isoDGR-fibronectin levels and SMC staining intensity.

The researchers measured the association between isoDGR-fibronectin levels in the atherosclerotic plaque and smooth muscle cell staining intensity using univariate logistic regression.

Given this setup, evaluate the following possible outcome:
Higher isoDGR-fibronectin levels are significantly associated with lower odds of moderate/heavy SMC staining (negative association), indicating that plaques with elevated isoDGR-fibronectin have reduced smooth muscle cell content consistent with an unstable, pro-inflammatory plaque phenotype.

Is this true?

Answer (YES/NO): NO